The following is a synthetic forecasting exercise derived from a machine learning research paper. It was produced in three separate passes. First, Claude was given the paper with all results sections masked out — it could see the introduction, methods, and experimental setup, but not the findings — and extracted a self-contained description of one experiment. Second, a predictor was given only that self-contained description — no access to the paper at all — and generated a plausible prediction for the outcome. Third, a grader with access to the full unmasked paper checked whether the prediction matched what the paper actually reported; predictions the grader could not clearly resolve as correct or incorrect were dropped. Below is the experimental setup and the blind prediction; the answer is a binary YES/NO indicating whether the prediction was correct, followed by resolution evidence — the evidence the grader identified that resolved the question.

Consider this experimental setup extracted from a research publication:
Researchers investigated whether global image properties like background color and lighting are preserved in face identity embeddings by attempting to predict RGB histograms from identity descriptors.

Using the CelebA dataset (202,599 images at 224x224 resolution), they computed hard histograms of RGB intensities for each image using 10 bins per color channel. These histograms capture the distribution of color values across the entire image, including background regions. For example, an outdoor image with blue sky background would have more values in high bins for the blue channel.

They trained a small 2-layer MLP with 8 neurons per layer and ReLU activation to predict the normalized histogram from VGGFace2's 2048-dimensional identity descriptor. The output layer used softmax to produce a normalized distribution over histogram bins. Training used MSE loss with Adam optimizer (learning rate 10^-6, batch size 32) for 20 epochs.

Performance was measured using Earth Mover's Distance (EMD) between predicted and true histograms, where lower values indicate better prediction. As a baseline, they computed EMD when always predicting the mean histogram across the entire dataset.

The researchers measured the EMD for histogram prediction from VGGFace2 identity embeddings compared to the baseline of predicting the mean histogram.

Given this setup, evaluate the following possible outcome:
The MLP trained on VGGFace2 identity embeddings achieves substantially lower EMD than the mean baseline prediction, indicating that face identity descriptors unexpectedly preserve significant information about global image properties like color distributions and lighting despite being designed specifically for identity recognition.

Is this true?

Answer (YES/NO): NO